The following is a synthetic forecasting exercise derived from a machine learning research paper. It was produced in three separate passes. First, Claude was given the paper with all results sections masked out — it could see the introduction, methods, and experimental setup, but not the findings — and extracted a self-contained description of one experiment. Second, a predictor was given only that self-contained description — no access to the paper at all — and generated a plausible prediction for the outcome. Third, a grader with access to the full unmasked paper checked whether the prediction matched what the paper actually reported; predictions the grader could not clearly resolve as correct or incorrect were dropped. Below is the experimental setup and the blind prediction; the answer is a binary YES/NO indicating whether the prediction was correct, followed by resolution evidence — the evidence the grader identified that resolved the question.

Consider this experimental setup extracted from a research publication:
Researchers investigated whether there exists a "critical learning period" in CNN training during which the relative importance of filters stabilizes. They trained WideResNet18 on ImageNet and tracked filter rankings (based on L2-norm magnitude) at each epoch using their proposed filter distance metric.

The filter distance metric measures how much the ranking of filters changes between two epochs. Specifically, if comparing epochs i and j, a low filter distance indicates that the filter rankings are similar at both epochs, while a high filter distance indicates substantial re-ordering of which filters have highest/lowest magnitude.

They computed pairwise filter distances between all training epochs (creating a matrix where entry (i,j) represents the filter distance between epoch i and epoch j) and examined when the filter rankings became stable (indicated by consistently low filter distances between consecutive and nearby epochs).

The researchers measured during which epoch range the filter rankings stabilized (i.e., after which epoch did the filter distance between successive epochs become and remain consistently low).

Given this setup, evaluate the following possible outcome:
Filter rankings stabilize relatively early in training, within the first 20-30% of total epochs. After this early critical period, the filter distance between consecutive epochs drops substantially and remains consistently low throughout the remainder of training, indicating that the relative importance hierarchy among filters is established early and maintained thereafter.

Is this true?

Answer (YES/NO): NO